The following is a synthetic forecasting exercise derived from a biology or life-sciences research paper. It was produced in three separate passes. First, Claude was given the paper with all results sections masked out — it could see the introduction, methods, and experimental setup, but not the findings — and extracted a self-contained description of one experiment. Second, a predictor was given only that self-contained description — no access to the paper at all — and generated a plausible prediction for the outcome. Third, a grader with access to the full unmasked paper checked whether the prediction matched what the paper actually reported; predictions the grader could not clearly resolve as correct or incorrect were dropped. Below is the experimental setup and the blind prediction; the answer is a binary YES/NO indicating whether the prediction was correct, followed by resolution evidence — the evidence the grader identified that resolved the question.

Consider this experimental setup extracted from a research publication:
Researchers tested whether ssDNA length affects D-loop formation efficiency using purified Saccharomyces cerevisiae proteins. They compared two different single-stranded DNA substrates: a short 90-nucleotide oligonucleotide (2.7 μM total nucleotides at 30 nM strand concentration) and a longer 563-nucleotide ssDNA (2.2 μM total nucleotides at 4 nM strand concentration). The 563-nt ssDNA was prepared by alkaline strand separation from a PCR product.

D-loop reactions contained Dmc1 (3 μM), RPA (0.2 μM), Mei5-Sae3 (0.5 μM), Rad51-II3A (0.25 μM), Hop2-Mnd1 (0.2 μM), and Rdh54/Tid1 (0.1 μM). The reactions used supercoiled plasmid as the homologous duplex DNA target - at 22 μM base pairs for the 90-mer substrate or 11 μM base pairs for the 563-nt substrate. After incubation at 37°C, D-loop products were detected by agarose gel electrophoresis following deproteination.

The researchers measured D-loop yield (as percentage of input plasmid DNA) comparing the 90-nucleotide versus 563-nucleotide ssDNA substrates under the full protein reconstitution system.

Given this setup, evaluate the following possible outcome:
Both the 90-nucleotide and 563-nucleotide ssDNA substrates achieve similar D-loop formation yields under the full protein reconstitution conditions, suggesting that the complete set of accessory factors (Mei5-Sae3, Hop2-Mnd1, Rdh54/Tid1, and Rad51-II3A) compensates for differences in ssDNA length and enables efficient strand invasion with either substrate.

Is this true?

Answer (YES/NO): NO